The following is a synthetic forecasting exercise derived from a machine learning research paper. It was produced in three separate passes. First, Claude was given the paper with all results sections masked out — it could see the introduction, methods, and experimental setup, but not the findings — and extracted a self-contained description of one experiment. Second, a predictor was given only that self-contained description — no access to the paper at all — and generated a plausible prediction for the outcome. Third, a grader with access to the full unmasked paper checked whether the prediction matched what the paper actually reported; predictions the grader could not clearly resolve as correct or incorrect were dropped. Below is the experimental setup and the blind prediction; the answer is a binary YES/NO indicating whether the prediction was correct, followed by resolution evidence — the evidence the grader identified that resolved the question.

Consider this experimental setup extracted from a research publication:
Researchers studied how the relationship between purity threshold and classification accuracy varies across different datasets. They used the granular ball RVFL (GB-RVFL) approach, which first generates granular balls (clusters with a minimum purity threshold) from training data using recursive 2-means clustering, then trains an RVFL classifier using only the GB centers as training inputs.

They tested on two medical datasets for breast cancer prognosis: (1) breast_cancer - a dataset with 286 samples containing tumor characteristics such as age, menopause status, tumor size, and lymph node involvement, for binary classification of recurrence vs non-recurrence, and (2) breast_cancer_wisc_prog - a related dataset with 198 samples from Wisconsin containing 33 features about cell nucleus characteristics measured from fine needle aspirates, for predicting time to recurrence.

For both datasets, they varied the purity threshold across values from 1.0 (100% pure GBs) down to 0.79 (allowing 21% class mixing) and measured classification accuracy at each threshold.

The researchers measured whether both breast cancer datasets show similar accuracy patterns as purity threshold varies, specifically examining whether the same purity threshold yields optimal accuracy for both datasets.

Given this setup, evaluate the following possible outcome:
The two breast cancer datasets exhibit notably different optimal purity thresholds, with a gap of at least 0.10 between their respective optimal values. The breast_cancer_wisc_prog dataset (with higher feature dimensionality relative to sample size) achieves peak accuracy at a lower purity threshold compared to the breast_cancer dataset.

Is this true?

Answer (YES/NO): NO